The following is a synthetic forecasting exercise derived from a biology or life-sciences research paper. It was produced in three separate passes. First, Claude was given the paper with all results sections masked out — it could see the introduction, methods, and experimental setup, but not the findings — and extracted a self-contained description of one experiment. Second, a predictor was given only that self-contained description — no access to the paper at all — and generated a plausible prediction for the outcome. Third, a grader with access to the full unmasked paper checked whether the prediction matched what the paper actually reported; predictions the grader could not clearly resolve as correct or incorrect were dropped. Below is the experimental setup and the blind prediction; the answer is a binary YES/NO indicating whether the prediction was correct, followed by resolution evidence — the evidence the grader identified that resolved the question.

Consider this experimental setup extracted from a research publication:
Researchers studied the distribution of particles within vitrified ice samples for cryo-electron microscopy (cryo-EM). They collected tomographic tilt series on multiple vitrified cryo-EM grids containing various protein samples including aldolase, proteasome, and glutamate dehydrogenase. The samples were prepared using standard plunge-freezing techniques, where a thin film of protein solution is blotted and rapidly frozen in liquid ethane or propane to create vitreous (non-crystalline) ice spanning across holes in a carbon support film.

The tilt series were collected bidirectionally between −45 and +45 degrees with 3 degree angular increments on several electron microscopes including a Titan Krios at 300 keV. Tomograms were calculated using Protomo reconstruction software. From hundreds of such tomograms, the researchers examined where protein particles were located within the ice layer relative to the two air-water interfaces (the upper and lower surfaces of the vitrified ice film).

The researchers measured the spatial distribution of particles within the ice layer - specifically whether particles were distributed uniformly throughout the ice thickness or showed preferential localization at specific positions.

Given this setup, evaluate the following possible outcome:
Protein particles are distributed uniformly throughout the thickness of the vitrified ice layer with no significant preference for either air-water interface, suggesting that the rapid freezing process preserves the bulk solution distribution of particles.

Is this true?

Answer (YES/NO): NO